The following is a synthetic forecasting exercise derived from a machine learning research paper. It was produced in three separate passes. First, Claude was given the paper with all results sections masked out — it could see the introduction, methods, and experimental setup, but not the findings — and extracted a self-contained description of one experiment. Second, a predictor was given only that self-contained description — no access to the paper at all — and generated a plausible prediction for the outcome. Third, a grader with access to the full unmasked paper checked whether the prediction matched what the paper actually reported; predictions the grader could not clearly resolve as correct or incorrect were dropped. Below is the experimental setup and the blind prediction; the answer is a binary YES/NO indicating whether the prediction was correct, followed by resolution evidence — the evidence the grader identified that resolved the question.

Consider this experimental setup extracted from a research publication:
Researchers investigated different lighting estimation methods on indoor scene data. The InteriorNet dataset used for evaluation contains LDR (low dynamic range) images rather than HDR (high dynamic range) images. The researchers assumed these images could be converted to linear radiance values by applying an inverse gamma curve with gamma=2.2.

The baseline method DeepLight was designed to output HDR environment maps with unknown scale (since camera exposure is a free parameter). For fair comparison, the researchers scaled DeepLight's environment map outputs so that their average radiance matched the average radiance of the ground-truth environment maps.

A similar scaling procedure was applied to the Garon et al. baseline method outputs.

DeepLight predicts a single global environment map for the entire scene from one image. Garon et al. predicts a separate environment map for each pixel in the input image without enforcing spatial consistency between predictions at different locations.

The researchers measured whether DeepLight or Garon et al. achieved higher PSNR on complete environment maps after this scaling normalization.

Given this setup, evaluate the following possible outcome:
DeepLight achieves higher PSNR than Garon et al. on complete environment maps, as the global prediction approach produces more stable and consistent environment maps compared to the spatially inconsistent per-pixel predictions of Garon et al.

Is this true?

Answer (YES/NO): YES